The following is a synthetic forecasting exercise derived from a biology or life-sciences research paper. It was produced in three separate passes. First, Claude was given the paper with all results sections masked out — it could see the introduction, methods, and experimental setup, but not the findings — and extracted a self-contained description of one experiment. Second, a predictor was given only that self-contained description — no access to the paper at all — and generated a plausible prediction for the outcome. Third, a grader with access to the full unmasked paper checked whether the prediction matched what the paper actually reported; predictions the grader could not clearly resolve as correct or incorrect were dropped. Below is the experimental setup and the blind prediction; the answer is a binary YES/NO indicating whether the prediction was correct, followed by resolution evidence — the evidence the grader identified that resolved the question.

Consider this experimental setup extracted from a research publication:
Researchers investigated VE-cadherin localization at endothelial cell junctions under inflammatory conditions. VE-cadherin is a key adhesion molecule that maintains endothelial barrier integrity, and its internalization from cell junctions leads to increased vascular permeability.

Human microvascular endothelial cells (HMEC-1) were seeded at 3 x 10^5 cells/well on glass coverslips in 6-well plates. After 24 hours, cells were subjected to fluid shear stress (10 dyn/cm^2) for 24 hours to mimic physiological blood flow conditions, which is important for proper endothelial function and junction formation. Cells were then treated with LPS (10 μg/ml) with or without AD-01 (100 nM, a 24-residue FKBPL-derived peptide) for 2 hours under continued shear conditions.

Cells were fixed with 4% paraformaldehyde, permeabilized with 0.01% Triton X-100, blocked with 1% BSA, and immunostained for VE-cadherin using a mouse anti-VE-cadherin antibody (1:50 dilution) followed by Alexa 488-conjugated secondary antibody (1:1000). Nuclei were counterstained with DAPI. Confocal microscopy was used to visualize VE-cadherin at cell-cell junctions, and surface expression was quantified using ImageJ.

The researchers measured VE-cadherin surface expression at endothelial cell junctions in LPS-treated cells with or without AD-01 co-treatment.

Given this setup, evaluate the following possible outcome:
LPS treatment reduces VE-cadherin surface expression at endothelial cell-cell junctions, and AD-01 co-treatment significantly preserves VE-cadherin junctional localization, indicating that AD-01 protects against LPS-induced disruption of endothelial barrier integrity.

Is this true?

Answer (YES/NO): YES